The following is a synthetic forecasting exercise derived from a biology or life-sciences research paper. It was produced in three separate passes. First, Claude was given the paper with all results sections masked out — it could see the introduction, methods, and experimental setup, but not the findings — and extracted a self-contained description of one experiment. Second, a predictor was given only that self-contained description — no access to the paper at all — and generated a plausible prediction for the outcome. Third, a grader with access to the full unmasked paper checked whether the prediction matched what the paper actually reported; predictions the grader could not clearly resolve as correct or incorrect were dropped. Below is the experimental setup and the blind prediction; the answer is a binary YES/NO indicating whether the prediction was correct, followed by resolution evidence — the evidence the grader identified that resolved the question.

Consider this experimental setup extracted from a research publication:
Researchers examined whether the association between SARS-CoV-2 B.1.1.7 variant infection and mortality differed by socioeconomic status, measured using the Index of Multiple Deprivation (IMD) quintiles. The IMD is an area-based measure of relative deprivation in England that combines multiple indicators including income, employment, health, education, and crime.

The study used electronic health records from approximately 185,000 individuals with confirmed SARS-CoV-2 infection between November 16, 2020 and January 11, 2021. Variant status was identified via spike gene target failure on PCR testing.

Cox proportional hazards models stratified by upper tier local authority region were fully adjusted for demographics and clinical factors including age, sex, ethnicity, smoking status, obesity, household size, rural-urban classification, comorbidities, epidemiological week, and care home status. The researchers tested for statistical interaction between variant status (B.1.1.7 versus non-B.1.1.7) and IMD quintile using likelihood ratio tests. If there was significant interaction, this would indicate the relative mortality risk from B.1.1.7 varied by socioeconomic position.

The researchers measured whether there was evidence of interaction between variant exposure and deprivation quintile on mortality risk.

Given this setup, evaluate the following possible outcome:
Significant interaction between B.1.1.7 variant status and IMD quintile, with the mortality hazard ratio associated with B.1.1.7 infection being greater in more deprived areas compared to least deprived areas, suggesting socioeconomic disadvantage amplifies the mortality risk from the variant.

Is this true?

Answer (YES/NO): NO